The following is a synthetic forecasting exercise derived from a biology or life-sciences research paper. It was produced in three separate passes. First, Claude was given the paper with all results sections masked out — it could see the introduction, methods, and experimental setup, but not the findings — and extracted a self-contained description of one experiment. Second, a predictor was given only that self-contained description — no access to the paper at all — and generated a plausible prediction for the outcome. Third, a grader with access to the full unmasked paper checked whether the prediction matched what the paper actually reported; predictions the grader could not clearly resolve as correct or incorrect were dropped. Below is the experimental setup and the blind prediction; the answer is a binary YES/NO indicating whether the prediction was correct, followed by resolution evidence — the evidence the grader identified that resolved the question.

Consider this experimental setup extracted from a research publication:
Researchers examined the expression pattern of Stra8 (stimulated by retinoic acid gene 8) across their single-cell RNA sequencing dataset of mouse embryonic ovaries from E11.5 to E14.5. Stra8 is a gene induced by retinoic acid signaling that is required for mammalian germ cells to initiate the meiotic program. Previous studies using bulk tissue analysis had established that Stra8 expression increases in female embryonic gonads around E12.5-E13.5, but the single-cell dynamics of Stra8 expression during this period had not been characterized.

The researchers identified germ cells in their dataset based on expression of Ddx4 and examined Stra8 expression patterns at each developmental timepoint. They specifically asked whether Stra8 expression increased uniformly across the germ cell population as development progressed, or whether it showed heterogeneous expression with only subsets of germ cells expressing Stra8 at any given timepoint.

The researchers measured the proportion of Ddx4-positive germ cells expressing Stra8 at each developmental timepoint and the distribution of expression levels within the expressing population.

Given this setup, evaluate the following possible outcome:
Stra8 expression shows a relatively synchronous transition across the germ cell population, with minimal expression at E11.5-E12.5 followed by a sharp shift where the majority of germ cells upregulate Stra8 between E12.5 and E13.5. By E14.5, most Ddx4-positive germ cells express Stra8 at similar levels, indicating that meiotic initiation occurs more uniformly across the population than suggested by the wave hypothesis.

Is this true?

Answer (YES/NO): NO